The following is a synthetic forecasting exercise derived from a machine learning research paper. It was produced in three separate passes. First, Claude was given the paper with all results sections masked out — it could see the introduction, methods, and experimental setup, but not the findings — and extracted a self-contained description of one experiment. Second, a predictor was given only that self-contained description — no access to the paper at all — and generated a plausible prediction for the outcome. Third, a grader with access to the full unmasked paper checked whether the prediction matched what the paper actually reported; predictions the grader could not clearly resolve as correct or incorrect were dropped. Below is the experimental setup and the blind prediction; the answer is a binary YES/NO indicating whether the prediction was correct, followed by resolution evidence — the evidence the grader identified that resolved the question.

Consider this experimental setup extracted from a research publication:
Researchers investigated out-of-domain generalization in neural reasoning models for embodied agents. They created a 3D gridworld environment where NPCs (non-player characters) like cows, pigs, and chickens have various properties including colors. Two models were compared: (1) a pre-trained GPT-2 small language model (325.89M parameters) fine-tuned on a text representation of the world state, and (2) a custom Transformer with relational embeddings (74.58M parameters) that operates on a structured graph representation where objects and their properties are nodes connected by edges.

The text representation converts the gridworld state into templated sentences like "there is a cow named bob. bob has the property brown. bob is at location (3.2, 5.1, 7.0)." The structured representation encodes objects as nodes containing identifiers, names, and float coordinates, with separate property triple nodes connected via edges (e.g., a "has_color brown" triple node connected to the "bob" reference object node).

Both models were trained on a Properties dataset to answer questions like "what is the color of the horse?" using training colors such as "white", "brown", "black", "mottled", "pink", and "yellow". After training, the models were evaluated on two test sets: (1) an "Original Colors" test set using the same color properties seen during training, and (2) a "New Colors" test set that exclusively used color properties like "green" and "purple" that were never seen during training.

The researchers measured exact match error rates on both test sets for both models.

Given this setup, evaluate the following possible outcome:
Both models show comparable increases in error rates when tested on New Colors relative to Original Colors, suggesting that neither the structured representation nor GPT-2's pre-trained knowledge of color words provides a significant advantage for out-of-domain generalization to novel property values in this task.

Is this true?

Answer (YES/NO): NO